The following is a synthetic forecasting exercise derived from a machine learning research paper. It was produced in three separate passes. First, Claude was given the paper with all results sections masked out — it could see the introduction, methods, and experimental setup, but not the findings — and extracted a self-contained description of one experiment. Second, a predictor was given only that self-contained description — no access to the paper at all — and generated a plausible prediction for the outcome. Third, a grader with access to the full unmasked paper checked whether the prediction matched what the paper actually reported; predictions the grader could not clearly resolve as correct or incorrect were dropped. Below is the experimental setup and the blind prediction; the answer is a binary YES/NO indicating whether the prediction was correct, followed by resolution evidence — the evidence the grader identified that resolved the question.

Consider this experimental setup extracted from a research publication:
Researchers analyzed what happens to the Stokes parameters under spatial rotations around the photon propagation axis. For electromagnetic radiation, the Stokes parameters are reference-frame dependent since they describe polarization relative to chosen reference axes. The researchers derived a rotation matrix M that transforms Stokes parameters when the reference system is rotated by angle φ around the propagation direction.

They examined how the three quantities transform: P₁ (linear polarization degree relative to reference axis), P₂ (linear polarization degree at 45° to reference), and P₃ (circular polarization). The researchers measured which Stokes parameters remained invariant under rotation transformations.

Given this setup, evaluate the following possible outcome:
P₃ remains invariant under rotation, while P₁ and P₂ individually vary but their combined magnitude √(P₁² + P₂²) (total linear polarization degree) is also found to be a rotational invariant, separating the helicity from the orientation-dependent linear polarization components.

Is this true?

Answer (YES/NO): YES